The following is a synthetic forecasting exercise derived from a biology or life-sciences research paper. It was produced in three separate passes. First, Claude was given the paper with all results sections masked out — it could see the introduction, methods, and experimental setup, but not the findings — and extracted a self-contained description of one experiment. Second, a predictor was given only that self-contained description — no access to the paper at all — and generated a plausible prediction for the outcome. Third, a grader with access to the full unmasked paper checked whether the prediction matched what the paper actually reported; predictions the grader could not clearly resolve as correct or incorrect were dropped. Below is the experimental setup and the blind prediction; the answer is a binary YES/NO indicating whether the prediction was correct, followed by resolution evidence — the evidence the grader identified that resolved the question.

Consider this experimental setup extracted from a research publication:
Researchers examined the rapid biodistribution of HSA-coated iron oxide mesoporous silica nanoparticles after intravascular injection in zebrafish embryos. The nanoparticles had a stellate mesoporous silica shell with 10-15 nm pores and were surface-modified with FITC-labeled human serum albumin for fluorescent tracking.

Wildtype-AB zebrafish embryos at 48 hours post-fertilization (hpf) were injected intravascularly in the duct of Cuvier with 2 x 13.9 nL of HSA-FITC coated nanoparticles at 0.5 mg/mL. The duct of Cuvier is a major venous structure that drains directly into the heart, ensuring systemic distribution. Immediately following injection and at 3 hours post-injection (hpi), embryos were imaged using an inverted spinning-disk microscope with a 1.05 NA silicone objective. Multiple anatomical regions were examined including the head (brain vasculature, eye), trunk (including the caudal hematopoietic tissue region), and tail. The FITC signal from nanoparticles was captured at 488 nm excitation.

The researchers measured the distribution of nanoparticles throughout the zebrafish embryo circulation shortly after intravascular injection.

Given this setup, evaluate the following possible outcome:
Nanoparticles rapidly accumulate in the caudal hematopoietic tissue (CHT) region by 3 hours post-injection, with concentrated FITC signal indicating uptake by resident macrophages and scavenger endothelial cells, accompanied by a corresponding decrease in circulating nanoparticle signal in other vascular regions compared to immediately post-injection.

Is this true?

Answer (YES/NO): NO